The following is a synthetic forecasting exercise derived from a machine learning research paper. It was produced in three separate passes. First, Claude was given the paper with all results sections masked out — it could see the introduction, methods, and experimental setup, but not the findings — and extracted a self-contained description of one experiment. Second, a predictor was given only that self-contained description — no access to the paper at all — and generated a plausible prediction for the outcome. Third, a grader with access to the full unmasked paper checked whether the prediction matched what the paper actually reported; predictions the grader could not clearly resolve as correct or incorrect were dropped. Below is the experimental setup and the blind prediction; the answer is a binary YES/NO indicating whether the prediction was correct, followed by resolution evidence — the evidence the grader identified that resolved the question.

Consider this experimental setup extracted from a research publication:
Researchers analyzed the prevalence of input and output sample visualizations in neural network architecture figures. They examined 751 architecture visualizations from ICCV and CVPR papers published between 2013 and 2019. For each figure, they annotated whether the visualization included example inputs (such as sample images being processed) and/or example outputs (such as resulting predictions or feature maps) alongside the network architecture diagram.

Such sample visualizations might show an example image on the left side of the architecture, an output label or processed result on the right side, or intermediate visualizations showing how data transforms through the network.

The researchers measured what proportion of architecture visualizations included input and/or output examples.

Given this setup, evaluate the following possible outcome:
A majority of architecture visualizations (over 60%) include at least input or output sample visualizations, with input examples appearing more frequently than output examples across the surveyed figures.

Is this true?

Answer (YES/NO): NO